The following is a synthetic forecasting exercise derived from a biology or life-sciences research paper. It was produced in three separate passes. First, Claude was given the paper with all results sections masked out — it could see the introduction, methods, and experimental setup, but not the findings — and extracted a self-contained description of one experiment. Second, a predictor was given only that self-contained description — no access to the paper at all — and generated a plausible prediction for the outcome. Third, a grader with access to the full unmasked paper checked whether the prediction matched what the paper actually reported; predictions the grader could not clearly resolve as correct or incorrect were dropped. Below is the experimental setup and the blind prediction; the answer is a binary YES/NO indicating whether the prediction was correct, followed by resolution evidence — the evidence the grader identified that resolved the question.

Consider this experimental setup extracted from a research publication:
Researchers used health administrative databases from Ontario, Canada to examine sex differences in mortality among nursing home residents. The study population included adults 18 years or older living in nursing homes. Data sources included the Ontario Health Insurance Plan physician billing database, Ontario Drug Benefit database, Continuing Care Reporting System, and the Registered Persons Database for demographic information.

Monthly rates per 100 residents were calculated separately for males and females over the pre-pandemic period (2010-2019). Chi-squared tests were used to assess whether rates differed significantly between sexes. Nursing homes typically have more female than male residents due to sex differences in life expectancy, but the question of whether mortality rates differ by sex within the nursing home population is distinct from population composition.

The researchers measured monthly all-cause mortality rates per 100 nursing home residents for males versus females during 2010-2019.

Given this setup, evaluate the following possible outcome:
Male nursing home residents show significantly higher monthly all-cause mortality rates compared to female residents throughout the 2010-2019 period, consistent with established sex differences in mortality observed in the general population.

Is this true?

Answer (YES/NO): YES